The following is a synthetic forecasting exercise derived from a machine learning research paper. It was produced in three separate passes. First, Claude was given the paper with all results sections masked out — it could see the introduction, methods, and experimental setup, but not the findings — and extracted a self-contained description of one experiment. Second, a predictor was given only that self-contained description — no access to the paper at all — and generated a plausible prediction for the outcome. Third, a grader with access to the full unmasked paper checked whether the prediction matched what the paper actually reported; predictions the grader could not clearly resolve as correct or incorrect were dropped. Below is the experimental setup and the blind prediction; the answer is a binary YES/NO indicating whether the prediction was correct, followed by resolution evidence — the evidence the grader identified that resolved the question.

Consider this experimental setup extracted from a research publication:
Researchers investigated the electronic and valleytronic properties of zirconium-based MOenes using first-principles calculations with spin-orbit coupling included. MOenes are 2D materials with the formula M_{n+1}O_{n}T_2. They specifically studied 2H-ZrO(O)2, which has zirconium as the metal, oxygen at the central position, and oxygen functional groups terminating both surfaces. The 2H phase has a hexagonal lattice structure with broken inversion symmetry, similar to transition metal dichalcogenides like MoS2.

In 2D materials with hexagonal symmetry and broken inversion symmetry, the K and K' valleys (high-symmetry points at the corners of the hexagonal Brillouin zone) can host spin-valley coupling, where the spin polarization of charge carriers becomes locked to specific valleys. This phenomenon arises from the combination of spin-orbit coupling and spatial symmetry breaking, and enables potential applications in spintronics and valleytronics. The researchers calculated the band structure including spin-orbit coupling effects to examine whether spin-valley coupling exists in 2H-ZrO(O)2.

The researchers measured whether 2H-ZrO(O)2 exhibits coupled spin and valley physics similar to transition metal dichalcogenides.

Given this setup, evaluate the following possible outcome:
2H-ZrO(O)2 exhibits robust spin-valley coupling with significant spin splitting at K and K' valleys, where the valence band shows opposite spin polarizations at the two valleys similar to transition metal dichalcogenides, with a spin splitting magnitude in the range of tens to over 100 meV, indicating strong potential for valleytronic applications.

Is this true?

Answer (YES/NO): NO